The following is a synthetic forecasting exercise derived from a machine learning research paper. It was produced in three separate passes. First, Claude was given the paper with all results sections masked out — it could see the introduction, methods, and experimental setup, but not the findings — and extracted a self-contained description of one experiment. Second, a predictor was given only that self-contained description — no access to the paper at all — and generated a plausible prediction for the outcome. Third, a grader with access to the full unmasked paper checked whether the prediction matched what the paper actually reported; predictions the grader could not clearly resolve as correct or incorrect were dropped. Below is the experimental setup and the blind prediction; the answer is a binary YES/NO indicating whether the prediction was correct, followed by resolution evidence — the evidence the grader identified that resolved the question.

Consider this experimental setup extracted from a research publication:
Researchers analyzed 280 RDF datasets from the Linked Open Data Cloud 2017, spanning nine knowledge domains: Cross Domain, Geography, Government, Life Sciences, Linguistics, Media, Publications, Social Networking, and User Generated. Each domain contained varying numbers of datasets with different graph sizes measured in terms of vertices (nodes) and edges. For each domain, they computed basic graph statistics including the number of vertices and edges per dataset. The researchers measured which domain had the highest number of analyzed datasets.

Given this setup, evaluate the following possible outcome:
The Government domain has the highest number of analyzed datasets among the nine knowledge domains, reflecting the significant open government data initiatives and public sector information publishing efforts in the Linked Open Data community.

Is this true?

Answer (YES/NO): NO